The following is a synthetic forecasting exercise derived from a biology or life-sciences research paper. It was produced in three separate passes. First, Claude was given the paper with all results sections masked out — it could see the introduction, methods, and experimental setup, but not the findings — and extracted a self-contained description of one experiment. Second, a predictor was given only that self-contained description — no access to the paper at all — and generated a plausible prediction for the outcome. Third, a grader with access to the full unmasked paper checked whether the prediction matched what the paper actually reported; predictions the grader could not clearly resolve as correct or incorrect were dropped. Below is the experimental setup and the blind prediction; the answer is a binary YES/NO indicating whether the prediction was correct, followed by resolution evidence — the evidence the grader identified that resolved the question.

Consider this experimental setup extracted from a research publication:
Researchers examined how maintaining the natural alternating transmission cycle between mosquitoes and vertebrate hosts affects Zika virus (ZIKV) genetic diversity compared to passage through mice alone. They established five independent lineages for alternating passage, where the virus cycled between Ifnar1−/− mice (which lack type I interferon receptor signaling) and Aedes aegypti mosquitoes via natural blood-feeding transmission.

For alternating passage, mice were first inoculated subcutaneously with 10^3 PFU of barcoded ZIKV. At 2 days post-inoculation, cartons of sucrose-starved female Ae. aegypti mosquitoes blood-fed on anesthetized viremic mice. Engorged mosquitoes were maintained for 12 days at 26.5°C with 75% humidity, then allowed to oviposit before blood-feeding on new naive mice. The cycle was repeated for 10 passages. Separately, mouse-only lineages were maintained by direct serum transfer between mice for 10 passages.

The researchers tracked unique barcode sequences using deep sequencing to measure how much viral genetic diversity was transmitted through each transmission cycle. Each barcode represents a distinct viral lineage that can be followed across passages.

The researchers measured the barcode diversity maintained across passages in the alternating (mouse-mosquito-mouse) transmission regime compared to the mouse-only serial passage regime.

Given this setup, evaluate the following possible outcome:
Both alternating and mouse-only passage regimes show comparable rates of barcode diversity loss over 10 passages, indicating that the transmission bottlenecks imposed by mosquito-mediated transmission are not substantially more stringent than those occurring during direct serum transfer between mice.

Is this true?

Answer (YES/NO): NO